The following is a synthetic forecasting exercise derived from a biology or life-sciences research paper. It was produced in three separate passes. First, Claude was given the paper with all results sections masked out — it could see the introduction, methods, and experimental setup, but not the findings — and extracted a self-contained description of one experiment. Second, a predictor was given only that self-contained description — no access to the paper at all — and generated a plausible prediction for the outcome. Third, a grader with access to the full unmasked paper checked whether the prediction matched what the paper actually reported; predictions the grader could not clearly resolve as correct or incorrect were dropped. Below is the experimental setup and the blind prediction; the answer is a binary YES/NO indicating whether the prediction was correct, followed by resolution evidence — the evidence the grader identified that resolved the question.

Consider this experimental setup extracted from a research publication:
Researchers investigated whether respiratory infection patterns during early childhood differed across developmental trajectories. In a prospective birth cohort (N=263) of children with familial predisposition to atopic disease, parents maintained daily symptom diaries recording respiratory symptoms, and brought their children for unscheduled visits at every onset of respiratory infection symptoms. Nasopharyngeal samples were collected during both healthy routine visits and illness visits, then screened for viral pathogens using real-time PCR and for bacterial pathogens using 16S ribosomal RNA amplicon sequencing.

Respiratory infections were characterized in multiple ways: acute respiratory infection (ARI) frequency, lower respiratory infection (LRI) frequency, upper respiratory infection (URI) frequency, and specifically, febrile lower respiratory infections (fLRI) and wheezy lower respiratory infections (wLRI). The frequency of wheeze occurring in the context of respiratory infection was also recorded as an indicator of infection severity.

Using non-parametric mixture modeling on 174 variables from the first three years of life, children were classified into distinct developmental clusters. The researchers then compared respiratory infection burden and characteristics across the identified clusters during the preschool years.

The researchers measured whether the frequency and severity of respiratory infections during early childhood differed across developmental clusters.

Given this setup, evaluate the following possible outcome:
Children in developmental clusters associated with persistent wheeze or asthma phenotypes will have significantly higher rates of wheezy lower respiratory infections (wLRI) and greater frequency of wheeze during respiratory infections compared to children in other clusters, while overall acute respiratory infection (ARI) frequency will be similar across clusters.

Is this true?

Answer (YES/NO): NO